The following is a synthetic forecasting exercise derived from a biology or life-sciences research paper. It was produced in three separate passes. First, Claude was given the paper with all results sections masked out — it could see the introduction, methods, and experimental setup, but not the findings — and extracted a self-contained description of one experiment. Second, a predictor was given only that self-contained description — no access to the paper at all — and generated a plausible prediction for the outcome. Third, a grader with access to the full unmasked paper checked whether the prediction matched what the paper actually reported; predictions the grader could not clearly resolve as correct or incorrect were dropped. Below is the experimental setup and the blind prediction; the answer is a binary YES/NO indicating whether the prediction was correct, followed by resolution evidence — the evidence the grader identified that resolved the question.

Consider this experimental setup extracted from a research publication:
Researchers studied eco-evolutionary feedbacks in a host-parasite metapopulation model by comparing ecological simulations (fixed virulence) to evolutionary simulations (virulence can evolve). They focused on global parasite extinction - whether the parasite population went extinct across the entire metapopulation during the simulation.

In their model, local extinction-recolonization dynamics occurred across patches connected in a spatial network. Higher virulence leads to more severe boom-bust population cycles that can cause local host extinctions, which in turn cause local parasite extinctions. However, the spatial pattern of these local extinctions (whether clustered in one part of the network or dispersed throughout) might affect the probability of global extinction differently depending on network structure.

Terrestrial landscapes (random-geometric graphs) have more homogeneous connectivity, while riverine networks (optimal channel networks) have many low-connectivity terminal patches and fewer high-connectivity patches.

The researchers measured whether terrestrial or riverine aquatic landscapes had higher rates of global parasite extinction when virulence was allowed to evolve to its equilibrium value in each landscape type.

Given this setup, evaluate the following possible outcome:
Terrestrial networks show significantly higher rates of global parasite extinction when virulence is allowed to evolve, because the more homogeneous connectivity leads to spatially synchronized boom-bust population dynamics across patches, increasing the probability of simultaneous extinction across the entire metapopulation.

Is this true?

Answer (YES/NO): YES